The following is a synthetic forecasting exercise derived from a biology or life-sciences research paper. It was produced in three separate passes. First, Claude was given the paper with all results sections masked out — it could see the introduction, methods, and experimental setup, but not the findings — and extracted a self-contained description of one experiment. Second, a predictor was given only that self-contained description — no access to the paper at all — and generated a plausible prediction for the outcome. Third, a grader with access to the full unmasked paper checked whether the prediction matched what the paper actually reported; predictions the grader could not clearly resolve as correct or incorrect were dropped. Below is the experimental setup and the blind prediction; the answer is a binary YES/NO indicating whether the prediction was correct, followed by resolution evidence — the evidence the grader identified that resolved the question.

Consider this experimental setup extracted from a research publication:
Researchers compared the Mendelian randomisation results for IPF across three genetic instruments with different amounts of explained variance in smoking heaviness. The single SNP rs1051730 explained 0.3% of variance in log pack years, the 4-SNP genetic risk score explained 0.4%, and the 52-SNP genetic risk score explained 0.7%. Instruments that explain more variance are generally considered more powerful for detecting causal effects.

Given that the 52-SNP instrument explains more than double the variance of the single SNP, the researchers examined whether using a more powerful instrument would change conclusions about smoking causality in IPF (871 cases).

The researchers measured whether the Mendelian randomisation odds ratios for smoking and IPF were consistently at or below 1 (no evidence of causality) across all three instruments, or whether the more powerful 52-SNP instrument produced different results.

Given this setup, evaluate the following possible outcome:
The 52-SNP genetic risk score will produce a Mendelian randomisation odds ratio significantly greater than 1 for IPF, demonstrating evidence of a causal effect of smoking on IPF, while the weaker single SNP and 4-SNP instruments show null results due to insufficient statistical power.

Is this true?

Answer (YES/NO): NO